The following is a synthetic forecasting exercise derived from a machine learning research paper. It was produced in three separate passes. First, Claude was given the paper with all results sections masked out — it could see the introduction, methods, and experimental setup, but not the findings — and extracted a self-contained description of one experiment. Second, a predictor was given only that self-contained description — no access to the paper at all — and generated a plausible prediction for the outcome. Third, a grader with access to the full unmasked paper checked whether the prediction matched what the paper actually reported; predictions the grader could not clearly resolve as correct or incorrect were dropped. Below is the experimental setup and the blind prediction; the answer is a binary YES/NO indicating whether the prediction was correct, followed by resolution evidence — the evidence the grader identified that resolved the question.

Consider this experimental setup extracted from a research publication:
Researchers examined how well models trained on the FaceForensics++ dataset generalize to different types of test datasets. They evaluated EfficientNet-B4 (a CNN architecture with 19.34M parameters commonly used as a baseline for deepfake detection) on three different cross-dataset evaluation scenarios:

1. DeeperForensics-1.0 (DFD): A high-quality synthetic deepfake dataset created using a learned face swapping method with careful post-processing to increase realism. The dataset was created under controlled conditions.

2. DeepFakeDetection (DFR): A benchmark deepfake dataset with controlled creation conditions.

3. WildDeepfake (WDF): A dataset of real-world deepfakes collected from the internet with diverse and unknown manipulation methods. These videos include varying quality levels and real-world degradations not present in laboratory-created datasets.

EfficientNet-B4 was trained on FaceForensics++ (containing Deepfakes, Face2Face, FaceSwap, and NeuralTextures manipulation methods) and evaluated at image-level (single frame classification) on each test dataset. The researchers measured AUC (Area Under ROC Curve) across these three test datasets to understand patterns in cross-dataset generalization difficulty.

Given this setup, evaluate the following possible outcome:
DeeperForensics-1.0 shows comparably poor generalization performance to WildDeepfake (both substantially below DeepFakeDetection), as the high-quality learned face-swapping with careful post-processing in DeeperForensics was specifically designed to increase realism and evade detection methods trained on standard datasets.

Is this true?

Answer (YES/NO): NO